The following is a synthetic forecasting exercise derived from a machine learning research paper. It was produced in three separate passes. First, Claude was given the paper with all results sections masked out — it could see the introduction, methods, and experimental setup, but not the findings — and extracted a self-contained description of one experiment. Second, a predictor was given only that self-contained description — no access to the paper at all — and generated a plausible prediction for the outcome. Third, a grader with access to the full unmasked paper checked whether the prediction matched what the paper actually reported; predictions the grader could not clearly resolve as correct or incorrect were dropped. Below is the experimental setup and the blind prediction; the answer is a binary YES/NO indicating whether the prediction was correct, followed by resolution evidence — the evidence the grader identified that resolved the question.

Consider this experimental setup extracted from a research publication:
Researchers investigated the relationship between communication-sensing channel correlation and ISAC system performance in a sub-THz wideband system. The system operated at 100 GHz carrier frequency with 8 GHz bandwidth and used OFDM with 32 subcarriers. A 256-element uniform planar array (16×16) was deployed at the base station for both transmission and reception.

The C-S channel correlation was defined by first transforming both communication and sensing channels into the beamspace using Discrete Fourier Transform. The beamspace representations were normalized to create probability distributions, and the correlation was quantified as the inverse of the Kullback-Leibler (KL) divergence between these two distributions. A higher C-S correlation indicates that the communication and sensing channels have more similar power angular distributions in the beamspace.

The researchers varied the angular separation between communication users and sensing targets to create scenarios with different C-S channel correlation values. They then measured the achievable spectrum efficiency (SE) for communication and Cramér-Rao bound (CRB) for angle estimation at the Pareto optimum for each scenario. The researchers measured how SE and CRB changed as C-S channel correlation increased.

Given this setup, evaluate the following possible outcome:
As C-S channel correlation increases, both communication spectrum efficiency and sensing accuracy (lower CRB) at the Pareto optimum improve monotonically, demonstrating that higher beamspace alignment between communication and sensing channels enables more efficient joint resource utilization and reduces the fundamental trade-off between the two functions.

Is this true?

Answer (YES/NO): YES